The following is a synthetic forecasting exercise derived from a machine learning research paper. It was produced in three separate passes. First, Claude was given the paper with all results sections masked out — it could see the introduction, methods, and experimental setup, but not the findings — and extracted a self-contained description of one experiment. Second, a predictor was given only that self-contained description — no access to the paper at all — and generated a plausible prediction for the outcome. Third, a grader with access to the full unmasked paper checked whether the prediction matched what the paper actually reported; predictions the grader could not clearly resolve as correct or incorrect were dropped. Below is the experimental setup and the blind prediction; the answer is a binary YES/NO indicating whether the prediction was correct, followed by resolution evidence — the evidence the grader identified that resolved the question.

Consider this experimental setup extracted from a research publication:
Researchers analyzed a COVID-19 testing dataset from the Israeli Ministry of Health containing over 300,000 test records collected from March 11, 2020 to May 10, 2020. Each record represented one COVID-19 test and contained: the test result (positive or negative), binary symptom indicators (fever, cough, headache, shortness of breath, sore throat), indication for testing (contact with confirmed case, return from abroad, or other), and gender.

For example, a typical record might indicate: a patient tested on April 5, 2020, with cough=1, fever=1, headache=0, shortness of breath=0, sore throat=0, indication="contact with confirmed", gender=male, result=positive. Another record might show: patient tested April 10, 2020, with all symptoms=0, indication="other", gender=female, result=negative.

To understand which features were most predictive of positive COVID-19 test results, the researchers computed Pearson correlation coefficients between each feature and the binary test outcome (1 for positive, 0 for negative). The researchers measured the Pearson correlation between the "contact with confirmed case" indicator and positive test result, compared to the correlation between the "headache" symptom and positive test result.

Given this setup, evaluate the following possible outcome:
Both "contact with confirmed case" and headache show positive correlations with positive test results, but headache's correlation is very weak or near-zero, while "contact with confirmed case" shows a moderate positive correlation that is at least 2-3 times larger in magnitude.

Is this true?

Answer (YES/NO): NO